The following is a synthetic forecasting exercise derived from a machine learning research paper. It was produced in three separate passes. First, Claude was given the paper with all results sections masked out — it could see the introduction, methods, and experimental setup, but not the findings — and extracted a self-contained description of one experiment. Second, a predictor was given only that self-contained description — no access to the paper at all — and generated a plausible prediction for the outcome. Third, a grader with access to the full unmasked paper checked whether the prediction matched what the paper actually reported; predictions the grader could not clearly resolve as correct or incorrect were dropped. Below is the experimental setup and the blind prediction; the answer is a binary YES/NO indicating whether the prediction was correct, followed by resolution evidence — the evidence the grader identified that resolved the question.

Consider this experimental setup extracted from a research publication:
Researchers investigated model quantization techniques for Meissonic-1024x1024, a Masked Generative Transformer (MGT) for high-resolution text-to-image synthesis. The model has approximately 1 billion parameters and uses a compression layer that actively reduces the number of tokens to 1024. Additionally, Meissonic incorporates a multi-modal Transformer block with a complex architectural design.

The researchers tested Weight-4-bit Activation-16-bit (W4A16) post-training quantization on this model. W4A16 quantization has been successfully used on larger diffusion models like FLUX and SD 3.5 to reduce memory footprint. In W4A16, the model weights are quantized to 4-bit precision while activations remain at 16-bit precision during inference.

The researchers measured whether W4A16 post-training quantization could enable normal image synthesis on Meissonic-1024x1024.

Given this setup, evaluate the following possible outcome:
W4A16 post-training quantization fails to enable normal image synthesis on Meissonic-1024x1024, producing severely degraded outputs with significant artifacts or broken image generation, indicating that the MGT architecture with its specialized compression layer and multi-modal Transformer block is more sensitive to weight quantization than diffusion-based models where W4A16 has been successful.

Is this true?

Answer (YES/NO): YES